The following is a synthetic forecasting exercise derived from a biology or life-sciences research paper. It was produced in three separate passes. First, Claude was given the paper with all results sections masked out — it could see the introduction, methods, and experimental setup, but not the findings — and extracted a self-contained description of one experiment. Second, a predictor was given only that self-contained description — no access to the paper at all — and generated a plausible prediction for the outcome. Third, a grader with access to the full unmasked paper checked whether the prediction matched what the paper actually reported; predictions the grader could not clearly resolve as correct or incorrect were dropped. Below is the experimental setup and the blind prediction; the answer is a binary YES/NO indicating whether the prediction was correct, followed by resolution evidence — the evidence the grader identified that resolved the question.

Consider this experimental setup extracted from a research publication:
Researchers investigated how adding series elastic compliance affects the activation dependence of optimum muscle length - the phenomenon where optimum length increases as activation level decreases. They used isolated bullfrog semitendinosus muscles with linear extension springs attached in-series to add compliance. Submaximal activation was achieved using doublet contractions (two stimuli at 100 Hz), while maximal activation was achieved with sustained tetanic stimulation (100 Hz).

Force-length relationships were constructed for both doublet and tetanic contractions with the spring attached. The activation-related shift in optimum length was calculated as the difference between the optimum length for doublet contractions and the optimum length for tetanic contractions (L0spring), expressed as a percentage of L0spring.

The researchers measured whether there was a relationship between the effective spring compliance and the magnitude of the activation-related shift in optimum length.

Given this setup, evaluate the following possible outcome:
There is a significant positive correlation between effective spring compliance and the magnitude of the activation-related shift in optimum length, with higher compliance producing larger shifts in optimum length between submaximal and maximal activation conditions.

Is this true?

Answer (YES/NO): YES